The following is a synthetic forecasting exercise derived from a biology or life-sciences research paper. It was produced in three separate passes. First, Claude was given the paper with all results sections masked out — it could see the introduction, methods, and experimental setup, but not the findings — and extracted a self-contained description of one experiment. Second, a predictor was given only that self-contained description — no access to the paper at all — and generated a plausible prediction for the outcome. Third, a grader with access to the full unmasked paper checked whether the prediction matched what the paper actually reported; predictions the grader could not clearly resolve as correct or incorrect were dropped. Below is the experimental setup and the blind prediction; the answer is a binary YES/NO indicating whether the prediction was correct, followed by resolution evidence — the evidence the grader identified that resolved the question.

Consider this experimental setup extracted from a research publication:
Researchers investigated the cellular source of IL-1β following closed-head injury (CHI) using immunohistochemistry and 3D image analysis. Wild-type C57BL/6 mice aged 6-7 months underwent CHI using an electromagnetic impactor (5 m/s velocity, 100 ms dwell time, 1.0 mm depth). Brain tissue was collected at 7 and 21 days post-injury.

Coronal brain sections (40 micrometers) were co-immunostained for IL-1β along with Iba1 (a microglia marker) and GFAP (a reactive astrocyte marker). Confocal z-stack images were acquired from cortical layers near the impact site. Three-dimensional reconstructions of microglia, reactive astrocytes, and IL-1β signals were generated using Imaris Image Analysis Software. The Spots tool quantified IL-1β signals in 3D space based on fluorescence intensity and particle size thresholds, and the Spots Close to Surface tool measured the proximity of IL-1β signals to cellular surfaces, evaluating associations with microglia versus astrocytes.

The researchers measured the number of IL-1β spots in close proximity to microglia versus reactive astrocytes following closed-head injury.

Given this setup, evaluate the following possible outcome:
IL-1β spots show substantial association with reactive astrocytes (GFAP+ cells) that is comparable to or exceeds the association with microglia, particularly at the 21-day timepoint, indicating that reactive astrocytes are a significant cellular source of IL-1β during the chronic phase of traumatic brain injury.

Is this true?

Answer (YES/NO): NO